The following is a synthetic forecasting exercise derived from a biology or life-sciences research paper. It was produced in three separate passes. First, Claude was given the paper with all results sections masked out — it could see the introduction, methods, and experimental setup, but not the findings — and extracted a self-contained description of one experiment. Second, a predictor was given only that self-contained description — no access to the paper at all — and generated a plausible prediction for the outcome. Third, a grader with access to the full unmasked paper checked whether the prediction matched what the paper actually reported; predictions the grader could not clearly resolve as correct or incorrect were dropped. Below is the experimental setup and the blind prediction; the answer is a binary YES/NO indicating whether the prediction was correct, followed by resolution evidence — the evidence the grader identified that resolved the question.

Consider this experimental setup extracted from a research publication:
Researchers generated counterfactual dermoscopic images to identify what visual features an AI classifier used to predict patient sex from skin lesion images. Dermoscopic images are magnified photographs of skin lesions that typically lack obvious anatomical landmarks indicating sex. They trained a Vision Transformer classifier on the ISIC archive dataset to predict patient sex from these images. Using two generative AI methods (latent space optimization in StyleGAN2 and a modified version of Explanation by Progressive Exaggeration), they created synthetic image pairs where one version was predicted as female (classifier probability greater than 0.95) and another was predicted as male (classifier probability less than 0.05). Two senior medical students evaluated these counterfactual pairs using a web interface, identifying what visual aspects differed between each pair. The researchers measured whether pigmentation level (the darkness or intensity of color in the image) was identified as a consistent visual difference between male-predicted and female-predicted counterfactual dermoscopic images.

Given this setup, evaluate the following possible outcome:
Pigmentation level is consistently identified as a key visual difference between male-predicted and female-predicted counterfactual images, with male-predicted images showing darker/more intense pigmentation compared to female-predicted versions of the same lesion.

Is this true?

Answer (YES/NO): NO